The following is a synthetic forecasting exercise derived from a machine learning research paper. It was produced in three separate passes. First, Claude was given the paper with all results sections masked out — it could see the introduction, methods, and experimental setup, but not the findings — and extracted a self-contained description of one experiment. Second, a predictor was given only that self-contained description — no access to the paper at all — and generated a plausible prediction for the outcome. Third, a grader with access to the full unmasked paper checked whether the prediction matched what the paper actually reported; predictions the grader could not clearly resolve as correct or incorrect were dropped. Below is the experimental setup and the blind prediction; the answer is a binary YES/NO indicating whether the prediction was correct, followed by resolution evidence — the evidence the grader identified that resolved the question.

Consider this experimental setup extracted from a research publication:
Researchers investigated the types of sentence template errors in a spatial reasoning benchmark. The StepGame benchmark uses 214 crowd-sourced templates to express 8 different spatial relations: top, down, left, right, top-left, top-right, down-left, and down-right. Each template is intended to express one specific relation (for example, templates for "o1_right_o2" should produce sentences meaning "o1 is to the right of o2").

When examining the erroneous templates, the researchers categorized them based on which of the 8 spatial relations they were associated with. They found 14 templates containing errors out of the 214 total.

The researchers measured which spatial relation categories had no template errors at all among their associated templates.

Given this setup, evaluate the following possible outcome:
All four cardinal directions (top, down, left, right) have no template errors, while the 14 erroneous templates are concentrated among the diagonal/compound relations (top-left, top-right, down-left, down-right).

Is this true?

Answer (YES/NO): NO